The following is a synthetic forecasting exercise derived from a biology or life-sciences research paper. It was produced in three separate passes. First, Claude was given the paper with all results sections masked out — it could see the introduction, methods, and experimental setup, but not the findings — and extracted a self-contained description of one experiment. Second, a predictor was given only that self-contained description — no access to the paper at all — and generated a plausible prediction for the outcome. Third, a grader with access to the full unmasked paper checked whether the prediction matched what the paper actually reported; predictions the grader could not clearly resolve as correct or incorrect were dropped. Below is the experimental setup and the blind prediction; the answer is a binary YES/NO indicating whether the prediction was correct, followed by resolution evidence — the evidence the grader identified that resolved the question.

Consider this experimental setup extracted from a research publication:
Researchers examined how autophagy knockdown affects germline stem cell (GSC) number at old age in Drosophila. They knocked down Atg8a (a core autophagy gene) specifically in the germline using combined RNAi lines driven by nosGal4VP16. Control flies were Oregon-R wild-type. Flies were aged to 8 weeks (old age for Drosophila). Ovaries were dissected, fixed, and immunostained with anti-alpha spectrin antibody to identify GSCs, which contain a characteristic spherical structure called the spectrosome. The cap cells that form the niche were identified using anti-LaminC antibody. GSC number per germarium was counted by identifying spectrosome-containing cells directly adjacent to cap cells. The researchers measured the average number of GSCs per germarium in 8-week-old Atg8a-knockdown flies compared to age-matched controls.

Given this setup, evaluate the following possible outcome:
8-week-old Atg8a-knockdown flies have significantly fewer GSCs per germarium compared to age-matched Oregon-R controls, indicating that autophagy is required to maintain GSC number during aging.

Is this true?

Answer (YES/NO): NO